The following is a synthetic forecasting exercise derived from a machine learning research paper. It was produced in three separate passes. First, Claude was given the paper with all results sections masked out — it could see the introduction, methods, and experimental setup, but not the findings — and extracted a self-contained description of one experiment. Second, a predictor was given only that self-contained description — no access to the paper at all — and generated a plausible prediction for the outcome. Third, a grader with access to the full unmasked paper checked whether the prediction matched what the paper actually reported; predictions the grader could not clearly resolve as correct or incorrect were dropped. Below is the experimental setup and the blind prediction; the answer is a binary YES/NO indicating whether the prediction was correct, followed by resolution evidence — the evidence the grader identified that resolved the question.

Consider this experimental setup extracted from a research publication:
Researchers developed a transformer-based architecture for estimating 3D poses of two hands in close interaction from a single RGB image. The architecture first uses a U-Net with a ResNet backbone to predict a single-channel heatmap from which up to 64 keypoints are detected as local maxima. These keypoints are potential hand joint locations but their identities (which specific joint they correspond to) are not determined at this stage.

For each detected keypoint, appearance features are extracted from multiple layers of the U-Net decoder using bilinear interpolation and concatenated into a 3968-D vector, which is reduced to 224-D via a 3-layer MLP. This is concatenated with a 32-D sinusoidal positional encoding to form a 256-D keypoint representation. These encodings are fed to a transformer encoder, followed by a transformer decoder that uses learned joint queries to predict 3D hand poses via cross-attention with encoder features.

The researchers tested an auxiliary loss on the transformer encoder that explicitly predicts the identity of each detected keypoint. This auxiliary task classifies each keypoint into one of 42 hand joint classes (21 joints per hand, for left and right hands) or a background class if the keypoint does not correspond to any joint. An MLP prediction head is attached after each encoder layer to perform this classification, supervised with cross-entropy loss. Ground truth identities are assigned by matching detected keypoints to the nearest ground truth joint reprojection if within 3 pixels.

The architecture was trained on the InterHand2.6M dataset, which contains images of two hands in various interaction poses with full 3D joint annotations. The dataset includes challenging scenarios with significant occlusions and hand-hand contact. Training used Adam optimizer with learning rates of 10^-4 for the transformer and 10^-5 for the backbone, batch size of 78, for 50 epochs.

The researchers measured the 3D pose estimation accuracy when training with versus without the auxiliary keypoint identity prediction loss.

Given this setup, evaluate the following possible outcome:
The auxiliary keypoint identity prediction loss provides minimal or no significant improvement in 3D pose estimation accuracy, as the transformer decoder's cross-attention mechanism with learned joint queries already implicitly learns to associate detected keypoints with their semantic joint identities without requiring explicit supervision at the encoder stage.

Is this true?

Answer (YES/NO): NO